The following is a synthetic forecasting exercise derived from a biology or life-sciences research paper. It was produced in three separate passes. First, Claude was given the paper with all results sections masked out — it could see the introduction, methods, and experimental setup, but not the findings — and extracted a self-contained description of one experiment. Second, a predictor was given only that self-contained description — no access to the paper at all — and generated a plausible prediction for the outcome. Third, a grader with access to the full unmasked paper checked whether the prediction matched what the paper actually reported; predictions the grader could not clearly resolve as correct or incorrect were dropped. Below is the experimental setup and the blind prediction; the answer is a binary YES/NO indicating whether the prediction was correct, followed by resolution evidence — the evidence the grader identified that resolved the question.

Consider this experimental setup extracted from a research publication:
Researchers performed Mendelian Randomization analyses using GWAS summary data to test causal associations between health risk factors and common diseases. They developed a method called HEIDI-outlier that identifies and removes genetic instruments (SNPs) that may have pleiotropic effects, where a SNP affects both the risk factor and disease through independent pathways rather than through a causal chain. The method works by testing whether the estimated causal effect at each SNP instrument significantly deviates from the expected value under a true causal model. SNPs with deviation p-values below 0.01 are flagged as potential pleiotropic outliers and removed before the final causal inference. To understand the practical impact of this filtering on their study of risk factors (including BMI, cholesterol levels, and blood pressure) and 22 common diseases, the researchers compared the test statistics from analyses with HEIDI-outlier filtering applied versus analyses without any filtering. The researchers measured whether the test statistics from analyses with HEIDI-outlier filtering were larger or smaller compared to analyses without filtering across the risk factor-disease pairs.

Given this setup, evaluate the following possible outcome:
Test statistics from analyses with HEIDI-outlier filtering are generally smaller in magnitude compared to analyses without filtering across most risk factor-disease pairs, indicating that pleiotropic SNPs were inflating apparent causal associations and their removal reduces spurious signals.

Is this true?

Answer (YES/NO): YES